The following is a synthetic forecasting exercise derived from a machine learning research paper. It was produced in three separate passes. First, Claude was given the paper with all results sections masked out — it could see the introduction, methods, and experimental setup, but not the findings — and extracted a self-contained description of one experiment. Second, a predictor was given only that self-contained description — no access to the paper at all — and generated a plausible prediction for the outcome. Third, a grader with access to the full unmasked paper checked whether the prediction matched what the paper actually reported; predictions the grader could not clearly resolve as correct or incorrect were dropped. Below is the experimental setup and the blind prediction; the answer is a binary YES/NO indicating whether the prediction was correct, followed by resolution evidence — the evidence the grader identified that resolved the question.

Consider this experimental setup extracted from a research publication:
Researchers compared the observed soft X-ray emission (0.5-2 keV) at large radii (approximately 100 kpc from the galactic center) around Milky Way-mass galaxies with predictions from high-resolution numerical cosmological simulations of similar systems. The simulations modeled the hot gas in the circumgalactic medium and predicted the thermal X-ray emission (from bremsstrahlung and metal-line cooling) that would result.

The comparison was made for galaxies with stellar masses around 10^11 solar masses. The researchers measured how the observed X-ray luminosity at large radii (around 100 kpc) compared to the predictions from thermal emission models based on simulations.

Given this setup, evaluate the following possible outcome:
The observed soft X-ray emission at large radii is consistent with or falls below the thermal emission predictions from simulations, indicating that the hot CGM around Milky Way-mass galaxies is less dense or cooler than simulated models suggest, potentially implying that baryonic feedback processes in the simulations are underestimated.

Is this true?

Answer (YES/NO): NO